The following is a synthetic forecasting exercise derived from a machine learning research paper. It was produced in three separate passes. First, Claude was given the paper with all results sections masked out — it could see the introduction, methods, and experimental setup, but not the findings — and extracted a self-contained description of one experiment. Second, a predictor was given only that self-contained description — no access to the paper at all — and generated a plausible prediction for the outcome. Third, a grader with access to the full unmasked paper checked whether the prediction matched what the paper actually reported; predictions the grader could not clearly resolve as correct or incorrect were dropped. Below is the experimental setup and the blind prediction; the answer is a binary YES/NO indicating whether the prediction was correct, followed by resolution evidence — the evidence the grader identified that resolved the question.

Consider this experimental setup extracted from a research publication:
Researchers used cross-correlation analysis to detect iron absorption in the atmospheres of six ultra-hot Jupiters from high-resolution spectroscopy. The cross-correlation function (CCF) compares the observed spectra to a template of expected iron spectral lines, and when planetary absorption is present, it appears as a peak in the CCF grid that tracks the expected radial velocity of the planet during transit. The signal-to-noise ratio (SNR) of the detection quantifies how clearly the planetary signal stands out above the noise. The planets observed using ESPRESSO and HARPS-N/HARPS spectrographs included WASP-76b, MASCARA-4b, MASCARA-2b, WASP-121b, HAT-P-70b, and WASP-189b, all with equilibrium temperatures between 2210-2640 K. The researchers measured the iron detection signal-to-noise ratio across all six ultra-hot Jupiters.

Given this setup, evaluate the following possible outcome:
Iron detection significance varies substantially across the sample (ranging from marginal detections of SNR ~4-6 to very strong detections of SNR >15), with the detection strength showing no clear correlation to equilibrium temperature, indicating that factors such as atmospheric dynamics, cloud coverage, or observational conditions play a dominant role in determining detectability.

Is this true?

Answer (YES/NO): NO